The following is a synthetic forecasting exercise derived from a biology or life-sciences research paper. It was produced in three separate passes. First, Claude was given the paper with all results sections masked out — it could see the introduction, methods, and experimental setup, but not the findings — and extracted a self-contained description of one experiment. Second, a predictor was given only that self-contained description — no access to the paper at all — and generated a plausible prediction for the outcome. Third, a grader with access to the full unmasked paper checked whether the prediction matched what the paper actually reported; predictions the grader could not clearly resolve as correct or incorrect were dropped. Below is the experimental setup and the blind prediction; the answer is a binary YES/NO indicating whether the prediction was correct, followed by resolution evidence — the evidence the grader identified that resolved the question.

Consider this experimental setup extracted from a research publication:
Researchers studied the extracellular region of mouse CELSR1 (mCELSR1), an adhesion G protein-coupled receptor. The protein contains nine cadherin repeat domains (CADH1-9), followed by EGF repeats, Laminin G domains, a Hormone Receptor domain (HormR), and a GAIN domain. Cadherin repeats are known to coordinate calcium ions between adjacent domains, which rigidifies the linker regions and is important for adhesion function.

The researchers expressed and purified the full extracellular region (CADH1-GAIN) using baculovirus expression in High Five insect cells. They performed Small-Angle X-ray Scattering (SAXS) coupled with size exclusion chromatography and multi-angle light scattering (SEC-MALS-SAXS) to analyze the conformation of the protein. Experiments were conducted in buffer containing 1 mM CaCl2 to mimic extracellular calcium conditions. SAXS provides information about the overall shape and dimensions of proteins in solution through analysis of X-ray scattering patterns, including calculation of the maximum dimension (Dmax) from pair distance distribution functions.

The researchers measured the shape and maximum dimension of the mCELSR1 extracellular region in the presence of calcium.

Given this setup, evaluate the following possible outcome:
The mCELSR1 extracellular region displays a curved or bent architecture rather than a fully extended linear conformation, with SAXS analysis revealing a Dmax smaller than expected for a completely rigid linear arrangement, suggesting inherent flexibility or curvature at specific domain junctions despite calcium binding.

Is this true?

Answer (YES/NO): NO